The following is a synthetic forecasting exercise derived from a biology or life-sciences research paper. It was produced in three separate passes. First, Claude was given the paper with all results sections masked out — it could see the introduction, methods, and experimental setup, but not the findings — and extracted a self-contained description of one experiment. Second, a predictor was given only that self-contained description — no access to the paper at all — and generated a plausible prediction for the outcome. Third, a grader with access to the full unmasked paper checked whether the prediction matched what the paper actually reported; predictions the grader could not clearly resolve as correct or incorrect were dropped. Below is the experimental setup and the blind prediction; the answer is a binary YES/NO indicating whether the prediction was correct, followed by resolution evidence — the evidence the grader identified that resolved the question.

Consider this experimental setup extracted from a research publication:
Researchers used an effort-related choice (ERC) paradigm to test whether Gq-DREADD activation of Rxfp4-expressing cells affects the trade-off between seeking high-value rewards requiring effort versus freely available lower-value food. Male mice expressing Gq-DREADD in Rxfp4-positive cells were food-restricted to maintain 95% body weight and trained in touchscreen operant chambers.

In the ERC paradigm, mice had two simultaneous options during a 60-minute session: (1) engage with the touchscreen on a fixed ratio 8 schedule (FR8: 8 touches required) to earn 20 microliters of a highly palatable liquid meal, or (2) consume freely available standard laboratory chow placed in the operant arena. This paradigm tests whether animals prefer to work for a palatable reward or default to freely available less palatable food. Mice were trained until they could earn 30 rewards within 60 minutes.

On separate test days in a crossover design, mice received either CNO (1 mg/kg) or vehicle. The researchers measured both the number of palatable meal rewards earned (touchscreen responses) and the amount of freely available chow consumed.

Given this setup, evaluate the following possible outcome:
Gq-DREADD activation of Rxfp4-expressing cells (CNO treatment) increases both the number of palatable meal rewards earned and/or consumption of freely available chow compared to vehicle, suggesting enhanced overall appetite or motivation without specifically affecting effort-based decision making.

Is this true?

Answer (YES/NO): NO